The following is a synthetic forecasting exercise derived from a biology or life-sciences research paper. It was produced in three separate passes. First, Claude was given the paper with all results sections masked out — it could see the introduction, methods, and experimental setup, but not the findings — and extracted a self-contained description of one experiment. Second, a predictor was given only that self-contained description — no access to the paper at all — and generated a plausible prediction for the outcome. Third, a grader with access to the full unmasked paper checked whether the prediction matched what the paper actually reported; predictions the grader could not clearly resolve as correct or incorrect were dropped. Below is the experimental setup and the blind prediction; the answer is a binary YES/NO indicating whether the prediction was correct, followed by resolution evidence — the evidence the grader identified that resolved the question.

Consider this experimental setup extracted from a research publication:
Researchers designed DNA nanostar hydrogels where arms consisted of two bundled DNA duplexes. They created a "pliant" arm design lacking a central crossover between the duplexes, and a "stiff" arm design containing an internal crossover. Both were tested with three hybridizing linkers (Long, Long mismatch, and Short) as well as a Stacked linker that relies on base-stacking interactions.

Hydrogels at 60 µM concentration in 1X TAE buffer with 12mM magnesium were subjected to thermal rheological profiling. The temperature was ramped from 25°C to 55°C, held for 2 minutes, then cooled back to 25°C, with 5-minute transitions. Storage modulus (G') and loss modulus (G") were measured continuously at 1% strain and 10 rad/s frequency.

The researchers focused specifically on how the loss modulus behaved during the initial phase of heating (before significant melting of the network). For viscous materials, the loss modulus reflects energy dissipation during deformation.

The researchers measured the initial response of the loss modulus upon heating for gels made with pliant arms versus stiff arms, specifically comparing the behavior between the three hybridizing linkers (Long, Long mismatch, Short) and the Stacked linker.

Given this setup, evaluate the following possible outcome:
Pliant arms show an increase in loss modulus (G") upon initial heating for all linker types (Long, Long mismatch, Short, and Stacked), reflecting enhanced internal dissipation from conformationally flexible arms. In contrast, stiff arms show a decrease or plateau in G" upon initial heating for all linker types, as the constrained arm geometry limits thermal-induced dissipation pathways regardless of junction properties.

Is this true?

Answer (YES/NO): NO